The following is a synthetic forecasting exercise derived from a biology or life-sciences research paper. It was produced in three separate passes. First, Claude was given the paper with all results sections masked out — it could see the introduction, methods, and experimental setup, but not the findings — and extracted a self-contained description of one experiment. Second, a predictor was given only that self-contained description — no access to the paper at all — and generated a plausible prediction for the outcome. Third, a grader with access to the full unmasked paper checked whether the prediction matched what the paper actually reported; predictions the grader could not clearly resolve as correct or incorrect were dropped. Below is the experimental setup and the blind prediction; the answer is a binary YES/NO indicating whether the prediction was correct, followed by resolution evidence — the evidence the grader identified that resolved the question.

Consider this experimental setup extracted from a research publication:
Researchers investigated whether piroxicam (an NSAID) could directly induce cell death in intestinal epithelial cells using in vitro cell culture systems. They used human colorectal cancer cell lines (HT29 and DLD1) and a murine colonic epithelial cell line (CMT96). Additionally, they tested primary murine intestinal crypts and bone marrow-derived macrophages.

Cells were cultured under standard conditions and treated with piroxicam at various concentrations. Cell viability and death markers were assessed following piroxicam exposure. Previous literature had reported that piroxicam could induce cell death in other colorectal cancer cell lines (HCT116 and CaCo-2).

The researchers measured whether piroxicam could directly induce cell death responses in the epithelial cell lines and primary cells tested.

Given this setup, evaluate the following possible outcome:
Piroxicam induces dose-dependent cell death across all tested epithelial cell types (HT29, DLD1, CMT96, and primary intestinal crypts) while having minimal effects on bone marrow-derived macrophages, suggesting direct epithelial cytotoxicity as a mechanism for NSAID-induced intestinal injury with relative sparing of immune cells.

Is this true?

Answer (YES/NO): NO